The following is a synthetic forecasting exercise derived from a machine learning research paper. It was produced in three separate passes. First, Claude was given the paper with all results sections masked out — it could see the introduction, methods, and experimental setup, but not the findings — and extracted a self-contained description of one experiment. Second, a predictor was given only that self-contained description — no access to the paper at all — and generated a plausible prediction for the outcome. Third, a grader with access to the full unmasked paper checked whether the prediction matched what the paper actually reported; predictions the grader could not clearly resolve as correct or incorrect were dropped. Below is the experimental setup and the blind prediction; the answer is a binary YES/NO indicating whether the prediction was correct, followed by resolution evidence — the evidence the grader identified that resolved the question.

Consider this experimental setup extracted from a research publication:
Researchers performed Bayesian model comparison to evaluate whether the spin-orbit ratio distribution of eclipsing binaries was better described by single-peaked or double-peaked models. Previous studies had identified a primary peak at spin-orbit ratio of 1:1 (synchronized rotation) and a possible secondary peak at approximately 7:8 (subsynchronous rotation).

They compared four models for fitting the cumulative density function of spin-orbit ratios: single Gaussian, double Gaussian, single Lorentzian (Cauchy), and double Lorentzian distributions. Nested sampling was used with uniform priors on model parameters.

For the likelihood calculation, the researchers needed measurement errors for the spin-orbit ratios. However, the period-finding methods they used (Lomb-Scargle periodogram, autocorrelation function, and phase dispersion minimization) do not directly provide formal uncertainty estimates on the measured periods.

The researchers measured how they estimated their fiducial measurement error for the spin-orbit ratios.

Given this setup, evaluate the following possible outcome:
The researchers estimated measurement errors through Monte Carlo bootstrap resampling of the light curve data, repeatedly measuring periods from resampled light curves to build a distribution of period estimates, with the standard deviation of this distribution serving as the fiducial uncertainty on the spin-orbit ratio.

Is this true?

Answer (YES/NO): NO